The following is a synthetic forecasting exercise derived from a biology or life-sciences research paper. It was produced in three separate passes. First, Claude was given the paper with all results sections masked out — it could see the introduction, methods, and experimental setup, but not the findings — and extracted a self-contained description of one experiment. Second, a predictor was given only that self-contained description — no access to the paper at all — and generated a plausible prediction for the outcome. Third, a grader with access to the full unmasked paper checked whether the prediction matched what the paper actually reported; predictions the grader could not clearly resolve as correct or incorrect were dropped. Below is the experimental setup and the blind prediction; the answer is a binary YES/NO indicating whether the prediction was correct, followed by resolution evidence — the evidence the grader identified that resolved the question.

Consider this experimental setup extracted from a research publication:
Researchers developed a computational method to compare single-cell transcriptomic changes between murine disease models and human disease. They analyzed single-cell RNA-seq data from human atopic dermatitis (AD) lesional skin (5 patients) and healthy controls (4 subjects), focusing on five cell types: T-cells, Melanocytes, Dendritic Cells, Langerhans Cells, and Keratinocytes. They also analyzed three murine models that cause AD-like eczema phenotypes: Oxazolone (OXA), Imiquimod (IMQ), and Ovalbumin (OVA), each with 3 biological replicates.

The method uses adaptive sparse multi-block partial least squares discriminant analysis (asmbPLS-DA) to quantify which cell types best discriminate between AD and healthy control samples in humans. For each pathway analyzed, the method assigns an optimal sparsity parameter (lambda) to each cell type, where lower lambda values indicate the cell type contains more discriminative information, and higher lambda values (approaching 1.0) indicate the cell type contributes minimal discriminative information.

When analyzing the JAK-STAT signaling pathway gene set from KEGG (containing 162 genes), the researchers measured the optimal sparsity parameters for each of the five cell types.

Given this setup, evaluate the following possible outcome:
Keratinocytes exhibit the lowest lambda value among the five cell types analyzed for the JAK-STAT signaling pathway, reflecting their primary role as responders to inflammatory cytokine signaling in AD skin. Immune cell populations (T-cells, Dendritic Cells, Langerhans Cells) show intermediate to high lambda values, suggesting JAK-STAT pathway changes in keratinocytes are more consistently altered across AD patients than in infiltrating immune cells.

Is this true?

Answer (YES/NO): NO